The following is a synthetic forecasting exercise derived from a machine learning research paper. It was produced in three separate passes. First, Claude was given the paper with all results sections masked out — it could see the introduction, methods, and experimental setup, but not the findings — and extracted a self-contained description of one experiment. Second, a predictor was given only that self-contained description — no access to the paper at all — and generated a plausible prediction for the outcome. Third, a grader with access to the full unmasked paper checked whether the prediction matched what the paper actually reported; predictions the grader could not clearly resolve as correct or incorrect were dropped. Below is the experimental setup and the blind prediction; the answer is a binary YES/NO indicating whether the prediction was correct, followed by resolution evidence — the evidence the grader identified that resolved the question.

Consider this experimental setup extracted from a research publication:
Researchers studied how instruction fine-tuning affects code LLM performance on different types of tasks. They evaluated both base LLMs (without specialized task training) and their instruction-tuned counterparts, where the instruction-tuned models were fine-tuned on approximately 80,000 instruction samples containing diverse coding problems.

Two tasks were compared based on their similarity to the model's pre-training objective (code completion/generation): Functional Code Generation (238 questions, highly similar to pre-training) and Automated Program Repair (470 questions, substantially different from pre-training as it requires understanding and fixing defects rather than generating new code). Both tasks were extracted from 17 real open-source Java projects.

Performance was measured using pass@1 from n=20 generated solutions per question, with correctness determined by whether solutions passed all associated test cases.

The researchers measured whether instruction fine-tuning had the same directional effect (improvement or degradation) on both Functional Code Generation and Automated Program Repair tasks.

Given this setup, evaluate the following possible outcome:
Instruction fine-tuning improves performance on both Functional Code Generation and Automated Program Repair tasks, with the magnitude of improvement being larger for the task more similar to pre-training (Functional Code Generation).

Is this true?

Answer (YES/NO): NO